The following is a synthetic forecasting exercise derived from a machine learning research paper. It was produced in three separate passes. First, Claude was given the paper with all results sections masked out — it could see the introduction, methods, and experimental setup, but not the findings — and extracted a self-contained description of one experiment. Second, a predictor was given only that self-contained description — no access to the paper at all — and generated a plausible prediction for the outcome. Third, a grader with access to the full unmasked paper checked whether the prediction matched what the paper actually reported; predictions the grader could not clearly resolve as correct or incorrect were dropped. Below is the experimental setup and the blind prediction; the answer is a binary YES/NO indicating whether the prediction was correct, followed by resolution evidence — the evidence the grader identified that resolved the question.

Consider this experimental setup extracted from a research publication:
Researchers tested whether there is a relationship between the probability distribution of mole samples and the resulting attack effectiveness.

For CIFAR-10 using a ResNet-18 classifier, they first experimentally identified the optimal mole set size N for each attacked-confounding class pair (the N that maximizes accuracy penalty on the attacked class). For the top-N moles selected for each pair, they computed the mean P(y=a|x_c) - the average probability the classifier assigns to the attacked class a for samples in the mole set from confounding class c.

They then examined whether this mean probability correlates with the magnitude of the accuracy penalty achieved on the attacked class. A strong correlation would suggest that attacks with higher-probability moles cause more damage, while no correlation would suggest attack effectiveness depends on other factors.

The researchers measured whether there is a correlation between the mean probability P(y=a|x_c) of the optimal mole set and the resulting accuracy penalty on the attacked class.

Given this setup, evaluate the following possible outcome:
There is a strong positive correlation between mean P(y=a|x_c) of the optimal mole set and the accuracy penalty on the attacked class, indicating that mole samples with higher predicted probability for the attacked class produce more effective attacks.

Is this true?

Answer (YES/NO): NO